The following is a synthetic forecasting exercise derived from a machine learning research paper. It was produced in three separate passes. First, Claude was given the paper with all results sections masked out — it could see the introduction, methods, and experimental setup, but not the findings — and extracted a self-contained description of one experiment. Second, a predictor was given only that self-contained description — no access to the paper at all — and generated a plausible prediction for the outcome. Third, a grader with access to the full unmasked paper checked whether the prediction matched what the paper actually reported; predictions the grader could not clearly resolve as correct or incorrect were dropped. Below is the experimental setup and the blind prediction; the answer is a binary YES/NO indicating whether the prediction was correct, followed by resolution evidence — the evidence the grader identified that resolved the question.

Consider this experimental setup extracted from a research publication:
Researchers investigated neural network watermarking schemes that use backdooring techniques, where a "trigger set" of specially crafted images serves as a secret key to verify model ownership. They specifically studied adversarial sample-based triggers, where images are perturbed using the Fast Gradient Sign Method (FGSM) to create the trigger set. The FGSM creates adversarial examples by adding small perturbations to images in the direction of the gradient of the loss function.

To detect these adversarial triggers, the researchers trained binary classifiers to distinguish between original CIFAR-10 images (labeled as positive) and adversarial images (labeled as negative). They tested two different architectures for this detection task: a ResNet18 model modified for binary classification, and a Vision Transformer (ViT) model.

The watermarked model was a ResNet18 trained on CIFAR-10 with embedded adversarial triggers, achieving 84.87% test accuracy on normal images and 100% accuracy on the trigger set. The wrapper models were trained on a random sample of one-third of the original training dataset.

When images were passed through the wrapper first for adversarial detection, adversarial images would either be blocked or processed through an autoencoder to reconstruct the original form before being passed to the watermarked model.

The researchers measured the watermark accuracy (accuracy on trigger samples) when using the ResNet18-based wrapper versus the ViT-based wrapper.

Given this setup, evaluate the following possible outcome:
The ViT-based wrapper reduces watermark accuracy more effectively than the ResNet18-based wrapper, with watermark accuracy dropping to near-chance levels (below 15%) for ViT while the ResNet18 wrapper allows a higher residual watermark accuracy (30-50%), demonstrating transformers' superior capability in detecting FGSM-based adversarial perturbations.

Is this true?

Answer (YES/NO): NO